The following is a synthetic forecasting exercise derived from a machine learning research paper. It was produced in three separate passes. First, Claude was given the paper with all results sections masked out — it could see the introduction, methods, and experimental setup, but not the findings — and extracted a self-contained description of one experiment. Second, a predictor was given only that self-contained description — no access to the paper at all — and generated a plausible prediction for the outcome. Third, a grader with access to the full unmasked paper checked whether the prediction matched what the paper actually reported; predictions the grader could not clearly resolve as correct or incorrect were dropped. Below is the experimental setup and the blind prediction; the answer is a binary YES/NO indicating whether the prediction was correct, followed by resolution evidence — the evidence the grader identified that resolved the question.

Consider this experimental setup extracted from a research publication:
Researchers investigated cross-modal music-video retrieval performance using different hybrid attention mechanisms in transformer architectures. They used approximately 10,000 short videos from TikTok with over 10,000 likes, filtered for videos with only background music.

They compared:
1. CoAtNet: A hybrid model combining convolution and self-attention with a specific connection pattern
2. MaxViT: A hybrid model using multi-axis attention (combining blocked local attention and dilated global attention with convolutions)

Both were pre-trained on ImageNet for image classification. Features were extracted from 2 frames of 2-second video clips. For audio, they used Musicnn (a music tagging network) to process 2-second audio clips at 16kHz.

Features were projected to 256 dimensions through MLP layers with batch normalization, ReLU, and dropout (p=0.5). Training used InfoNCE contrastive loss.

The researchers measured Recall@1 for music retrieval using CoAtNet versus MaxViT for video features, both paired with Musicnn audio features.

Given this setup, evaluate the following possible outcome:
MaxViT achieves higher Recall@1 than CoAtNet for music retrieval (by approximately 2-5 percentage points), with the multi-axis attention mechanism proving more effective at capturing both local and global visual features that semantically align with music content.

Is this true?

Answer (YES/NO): NO